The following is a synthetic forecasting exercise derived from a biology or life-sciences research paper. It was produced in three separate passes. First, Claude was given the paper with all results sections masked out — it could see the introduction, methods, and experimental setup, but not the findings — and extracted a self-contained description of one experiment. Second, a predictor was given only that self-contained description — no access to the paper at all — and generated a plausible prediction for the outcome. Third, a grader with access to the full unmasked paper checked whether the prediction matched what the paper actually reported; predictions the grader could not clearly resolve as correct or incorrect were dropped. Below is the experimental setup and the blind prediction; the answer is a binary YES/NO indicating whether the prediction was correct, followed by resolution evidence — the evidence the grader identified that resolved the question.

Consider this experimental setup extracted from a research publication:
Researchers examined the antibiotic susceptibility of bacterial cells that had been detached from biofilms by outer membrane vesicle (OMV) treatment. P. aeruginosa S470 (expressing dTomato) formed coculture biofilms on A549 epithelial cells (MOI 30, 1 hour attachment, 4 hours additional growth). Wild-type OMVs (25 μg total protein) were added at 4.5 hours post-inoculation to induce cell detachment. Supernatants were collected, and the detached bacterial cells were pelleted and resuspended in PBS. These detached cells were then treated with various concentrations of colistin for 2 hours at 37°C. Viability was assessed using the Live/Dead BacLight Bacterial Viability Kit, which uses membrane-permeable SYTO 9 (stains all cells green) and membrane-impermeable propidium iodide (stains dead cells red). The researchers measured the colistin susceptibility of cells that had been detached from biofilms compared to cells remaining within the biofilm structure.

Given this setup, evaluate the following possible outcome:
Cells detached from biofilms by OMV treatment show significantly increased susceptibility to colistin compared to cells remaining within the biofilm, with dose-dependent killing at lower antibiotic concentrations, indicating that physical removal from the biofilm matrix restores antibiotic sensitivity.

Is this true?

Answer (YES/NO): NO